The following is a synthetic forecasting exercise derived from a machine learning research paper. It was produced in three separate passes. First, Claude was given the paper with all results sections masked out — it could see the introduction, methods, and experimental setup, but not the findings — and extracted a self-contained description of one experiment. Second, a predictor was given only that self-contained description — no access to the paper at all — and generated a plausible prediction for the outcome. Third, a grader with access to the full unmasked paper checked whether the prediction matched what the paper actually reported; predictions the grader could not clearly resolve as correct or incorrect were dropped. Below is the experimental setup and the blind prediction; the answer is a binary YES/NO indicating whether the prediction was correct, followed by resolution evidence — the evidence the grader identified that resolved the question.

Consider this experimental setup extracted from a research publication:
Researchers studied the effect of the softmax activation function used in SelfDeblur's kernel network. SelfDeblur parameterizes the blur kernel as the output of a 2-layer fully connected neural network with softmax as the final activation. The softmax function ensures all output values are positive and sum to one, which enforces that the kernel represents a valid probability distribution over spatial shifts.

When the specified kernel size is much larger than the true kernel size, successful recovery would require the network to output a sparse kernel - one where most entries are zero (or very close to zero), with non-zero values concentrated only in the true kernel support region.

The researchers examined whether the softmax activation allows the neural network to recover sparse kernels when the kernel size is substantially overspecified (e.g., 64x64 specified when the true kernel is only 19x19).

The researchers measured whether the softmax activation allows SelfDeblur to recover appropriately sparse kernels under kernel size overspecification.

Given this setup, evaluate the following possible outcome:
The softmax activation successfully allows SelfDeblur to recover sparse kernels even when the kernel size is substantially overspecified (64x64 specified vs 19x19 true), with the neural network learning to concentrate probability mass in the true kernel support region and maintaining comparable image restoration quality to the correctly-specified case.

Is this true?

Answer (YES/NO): NO